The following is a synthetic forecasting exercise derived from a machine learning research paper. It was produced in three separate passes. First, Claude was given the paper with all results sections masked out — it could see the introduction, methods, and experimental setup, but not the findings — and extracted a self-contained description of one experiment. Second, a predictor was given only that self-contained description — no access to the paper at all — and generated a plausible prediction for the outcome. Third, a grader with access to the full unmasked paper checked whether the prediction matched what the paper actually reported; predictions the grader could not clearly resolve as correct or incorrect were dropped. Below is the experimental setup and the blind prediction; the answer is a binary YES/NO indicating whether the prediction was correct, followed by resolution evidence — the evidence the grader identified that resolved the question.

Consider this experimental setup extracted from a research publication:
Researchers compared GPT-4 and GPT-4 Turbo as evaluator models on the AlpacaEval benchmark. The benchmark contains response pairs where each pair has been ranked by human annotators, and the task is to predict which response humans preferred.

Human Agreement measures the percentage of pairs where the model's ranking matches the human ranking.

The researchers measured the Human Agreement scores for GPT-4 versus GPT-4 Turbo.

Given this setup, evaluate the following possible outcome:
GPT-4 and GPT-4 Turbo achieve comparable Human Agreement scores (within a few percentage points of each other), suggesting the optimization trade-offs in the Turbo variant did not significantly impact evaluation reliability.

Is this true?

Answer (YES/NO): YES